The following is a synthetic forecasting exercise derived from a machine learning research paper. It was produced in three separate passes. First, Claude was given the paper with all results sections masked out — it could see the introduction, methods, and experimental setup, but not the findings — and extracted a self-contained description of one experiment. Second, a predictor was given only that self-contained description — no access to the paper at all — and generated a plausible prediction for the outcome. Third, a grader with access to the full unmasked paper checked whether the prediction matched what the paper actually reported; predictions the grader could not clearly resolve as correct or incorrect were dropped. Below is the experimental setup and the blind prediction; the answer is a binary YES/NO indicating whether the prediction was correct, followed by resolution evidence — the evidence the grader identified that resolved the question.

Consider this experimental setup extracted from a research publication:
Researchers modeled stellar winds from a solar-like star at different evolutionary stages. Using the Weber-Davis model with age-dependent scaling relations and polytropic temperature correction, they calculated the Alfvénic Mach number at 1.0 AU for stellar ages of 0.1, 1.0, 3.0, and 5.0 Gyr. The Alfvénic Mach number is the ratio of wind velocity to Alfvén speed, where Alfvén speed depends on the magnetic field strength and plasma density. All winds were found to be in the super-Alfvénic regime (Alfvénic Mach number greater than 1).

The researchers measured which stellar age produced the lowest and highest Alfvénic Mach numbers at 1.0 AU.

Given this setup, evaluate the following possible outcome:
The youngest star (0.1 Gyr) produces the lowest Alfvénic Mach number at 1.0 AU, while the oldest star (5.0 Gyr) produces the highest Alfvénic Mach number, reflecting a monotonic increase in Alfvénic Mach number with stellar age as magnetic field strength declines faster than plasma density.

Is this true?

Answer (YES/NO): YES